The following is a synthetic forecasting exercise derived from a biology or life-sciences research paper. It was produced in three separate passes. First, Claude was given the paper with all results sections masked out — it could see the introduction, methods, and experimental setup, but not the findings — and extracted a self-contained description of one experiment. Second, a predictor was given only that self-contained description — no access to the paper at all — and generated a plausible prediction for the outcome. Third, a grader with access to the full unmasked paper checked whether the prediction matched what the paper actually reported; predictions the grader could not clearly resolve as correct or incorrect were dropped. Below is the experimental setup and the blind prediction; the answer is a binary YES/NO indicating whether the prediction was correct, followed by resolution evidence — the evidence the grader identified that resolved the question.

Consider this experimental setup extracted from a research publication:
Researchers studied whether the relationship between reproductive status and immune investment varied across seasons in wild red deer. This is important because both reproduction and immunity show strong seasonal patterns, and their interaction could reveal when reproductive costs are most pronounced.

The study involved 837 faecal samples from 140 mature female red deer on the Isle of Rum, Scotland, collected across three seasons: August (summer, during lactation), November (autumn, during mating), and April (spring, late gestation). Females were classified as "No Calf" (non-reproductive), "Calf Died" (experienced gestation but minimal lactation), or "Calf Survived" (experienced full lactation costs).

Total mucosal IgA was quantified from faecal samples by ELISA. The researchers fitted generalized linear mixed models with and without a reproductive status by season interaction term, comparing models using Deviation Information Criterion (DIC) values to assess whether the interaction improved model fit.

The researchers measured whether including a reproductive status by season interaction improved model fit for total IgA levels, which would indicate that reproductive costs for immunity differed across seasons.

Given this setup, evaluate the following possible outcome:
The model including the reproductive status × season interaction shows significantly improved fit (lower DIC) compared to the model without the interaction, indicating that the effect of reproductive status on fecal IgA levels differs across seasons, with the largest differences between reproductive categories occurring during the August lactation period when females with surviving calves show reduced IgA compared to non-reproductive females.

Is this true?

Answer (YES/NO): NO